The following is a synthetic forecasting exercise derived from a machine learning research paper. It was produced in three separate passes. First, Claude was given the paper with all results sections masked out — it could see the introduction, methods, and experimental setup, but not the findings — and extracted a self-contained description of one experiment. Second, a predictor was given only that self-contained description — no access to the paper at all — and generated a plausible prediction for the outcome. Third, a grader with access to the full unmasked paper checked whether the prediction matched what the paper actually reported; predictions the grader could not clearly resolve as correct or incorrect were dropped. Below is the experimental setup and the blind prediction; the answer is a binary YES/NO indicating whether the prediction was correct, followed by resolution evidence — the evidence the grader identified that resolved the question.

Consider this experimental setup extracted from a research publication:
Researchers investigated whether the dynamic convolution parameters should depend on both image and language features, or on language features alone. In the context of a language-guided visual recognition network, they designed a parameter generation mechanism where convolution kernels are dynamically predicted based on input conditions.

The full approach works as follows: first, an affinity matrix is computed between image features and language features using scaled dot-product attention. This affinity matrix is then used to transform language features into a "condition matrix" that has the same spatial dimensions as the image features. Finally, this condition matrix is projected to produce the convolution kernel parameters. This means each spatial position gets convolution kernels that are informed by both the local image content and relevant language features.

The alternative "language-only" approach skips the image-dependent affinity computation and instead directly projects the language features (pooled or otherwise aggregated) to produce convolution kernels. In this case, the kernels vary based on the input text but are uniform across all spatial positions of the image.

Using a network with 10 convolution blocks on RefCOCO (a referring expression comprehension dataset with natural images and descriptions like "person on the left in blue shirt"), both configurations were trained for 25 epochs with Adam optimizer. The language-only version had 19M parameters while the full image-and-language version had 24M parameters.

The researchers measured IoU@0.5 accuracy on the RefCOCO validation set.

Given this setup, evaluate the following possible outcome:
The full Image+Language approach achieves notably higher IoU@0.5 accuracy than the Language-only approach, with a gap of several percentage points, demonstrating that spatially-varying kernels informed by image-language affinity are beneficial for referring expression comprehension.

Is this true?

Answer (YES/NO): YES